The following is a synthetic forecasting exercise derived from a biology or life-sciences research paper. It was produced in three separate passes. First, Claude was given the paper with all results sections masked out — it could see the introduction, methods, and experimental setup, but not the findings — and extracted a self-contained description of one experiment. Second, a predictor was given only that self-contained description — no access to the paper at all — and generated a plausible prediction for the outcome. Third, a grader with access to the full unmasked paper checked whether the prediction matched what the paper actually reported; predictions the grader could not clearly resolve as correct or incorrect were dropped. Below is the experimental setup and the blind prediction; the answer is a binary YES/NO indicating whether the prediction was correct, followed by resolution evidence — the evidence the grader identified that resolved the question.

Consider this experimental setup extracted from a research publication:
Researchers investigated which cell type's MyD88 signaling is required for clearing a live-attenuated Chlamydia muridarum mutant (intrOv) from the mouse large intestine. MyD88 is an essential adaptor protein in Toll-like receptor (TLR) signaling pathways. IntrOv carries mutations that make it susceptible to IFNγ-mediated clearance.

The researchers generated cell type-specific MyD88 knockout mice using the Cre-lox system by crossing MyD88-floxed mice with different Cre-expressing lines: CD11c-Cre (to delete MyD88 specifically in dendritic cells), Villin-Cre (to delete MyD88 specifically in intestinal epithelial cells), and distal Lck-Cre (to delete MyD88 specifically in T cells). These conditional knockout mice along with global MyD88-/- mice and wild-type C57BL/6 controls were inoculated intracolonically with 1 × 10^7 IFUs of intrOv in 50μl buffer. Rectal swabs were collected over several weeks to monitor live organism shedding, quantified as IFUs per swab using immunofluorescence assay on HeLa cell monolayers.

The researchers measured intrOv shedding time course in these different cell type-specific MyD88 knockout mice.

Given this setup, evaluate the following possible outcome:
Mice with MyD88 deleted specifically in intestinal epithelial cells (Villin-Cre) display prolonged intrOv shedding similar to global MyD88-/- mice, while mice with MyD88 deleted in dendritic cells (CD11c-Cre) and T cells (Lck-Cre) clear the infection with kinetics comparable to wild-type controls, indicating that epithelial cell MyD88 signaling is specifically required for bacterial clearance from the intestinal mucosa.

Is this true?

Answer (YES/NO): NO